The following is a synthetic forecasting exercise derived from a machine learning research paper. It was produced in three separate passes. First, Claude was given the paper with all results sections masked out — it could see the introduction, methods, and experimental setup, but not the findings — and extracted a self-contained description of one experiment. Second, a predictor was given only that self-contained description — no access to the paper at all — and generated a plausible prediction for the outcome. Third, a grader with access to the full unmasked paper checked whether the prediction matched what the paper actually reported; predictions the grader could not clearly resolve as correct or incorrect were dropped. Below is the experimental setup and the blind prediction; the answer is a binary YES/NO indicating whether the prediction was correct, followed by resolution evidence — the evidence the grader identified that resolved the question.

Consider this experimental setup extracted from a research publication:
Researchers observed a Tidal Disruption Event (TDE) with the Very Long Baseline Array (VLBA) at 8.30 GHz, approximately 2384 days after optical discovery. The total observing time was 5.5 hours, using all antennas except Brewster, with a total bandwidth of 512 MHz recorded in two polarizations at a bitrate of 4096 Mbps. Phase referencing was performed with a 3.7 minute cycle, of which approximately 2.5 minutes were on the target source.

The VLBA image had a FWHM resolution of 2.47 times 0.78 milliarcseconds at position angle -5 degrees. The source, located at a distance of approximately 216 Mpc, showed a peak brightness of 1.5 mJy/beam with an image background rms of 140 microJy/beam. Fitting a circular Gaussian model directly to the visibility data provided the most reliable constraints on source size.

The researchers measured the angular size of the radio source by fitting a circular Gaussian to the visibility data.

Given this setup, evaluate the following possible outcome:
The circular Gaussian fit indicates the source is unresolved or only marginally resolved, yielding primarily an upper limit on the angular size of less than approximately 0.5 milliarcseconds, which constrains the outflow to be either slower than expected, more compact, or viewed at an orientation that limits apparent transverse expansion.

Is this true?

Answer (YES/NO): NO